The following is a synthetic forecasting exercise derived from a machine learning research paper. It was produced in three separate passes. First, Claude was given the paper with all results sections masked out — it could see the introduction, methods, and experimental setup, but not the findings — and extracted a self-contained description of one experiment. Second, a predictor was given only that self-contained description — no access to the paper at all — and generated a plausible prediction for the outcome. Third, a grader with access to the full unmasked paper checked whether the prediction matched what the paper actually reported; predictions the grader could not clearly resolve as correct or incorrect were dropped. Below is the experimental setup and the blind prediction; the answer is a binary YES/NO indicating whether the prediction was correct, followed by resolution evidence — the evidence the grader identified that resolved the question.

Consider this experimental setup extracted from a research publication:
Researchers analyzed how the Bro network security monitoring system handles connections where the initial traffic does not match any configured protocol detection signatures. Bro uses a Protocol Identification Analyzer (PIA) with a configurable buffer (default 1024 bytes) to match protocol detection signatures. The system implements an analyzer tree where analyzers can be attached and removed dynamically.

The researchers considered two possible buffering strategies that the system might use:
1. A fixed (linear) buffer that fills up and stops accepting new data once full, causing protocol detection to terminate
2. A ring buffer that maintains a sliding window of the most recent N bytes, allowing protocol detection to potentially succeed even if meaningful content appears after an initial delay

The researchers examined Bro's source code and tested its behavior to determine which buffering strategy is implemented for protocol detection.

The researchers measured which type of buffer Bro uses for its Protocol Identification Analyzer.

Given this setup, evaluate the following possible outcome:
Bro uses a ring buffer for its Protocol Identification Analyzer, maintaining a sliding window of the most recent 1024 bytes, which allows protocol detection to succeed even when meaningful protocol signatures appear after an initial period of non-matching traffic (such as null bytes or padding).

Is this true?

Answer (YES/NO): NO